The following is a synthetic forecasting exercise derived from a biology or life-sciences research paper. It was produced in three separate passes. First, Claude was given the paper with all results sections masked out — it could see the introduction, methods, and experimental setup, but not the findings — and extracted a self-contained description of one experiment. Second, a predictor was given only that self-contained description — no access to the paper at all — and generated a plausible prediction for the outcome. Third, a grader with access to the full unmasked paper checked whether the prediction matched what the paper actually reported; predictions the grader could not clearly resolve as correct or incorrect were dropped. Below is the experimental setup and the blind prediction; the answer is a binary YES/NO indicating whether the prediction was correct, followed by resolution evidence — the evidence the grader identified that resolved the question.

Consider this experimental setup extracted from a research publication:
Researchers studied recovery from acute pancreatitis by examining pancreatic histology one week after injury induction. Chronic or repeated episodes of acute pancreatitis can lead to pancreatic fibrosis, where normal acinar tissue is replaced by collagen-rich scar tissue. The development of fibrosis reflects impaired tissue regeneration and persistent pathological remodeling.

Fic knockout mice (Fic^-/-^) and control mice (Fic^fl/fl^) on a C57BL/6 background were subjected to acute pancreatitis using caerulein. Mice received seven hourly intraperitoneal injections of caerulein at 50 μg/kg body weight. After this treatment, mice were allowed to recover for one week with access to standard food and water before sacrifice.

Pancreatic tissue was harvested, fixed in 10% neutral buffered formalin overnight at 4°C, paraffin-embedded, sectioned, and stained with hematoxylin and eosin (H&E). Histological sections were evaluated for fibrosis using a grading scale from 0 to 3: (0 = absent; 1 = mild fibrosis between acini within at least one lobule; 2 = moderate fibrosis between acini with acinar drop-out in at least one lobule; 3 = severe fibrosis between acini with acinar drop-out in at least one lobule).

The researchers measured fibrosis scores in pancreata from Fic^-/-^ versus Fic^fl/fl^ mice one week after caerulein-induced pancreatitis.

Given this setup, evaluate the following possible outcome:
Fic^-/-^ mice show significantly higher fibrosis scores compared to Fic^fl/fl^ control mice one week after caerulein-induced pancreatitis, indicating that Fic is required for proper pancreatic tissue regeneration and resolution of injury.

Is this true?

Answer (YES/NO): YES